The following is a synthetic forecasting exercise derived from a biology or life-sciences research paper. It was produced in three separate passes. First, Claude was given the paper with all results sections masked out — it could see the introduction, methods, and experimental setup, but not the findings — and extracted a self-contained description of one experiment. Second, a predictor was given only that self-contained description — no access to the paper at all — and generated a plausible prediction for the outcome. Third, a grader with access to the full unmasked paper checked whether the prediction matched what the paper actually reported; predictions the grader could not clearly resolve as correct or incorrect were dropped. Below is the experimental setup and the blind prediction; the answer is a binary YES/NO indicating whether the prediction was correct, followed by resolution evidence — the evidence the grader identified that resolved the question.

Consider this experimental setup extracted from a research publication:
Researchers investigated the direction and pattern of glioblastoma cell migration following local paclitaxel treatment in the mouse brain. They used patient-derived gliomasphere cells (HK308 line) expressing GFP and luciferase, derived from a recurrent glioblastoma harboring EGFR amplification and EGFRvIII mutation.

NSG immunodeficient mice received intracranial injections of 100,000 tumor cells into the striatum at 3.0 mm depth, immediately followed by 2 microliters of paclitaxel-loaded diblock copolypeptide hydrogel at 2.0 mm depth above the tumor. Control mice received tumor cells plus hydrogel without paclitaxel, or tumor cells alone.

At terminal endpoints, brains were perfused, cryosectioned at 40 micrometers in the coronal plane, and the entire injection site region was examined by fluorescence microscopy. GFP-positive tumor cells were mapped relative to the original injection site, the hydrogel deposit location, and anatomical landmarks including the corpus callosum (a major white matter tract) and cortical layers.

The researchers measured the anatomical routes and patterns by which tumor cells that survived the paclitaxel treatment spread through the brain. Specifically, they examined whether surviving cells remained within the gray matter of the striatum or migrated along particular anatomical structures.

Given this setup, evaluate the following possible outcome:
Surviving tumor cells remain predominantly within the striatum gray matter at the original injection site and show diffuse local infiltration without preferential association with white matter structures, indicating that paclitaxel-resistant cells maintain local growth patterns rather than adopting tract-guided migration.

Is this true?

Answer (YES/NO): NO